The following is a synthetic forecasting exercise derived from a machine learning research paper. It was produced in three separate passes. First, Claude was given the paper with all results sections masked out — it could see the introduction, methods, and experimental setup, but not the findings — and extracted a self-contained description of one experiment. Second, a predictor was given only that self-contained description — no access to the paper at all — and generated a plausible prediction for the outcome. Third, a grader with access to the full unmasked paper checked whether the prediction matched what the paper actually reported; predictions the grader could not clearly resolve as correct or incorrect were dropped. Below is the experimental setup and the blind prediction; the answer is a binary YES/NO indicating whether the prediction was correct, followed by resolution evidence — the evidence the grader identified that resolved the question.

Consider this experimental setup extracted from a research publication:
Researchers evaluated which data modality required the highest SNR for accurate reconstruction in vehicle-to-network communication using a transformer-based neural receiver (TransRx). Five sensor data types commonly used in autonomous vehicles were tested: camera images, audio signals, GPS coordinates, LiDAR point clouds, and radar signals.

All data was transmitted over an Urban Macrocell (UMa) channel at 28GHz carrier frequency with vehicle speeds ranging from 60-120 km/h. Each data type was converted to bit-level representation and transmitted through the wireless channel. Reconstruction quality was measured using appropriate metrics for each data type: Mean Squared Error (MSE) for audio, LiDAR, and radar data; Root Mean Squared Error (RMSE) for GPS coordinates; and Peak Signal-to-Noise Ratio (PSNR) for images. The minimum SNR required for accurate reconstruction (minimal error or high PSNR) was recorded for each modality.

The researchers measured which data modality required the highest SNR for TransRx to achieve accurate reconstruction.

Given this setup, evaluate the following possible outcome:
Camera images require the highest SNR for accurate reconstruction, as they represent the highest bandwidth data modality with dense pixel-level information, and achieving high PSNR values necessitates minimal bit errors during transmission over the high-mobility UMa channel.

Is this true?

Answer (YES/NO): NO